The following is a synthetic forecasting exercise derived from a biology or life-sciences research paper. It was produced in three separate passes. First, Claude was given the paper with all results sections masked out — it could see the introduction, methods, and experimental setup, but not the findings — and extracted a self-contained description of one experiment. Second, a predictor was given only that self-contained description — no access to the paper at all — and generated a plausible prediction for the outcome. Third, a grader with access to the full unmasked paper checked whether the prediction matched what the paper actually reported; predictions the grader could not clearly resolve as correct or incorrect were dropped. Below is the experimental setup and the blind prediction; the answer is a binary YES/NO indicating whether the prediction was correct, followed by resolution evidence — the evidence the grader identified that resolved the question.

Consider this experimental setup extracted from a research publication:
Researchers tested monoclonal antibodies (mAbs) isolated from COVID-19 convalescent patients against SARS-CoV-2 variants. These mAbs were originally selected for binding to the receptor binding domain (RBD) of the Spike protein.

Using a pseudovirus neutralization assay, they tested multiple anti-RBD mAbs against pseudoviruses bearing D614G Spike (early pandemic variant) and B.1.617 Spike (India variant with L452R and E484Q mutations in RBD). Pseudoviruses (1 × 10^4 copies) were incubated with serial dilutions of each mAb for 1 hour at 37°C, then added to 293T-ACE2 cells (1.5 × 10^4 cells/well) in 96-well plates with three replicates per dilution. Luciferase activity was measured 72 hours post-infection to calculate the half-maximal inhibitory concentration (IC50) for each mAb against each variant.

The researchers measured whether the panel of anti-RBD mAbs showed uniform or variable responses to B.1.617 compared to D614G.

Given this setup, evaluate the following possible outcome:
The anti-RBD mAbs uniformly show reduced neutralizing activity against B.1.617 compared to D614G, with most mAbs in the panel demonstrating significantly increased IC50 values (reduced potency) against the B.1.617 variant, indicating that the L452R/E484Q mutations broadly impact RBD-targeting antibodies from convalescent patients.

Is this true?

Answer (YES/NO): NO